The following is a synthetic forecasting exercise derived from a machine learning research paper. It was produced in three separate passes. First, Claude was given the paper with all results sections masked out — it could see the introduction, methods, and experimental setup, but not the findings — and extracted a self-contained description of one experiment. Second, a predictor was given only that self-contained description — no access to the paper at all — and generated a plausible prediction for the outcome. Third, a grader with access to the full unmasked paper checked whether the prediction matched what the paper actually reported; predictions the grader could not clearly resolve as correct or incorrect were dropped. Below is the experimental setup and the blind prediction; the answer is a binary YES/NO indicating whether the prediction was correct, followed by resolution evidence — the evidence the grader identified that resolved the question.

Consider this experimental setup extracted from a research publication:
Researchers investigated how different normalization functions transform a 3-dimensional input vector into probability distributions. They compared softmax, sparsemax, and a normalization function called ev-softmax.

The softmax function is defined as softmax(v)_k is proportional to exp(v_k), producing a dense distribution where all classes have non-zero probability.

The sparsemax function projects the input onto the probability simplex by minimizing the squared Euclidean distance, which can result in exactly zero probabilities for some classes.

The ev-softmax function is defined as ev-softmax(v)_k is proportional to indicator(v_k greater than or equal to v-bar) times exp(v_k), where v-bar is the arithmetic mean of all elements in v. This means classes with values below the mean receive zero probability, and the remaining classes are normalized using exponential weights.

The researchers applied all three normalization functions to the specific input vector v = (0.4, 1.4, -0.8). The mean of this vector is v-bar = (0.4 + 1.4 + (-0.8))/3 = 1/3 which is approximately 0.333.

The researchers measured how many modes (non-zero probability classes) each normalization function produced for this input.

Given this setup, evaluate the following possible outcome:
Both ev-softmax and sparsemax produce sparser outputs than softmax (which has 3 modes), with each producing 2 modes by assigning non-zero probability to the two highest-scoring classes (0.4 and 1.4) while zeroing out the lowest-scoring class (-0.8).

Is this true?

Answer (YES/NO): NO